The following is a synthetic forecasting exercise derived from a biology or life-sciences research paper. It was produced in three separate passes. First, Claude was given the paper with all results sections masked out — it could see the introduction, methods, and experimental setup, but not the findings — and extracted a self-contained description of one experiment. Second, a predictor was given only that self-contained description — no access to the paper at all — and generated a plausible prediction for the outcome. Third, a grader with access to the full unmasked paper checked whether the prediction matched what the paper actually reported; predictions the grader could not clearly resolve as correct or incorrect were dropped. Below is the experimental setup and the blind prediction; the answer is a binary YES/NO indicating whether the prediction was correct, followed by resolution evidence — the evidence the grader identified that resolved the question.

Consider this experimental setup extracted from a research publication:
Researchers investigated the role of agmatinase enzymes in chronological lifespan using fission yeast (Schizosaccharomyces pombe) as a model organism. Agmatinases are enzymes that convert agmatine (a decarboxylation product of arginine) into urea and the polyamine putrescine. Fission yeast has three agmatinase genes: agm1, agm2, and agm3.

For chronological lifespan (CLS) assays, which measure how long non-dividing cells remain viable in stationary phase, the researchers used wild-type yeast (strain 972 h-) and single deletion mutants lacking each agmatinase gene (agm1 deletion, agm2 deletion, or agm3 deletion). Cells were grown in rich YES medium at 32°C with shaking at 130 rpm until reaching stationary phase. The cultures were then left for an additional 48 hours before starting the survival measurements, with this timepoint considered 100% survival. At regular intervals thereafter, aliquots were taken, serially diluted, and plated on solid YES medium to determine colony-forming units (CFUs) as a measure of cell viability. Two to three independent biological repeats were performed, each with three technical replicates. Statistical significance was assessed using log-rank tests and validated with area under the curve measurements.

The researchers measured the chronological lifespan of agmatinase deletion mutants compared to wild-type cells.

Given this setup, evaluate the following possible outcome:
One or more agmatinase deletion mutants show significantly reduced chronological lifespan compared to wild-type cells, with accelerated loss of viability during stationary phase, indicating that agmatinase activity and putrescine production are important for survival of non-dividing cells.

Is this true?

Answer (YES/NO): YES